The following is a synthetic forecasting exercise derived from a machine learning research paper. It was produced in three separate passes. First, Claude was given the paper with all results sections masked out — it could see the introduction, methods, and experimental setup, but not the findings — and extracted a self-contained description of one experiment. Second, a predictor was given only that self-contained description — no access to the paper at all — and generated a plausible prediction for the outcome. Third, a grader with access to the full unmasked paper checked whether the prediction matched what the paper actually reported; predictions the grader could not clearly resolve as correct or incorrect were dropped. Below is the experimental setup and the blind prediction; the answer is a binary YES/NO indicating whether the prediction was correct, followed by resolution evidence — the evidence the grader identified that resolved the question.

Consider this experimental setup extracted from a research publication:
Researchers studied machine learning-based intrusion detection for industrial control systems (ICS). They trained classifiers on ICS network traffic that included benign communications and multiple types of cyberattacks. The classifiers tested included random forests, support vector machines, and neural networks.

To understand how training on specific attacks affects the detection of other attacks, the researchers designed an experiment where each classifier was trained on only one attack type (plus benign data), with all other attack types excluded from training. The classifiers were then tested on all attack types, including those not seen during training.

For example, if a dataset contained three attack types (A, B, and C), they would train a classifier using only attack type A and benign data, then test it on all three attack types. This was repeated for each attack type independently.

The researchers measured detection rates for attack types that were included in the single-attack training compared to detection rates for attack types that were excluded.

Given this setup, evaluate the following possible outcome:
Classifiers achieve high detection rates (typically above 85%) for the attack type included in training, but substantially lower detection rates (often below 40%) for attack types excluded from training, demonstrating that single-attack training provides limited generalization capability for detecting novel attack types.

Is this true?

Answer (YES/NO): NO